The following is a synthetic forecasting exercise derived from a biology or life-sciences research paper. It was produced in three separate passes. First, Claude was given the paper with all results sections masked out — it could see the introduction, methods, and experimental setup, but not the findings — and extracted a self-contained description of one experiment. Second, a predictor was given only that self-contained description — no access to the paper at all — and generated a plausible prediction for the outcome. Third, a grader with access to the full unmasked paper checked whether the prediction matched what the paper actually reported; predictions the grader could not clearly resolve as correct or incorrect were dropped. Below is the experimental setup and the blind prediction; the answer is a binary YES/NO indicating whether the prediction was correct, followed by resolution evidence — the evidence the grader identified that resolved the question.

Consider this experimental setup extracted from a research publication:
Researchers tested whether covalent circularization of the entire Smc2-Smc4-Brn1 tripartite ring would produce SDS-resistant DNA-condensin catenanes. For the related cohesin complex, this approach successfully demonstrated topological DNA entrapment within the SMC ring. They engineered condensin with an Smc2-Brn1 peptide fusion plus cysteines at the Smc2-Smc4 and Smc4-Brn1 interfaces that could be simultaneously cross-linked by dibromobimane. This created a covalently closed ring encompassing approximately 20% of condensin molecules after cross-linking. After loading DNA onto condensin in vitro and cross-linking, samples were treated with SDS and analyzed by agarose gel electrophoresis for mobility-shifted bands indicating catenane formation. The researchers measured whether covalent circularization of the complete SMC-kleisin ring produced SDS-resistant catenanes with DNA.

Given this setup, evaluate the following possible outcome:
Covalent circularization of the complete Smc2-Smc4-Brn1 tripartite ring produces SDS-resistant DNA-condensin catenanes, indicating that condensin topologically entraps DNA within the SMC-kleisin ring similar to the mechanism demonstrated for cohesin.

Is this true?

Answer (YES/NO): NO